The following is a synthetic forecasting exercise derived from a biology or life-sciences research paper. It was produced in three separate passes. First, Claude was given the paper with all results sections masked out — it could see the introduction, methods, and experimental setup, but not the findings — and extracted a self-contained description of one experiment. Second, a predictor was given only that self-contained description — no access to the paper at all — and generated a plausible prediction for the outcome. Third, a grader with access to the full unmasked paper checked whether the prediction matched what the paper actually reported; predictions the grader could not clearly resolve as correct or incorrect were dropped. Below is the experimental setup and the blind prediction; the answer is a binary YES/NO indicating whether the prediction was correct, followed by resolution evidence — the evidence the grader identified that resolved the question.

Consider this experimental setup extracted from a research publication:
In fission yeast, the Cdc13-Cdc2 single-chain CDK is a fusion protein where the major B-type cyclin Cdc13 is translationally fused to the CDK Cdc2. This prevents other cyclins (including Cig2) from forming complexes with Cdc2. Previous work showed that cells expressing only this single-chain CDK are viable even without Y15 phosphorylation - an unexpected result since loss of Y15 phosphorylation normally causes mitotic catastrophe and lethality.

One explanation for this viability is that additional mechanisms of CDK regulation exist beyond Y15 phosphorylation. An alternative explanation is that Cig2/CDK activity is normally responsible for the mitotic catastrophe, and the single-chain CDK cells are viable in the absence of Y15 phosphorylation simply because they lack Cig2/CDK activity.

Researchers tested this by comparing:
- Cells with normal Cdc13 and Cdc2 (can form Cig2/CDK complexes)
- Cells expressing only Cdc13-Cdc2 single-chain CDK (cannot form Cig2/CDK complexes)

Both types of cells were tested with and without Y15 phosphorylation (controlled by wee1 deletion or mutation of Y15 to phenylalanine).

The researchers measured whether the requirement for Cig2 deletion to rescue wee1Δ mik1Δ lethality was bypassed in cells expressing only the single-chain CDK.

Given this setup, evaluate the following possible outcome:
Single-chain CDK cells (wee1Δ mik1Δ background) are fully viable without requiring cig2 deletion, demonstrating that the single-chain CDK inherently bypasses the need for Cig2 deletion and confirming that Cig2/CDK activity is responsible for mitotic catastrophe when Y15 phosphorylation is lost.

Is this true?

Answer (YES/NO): YES